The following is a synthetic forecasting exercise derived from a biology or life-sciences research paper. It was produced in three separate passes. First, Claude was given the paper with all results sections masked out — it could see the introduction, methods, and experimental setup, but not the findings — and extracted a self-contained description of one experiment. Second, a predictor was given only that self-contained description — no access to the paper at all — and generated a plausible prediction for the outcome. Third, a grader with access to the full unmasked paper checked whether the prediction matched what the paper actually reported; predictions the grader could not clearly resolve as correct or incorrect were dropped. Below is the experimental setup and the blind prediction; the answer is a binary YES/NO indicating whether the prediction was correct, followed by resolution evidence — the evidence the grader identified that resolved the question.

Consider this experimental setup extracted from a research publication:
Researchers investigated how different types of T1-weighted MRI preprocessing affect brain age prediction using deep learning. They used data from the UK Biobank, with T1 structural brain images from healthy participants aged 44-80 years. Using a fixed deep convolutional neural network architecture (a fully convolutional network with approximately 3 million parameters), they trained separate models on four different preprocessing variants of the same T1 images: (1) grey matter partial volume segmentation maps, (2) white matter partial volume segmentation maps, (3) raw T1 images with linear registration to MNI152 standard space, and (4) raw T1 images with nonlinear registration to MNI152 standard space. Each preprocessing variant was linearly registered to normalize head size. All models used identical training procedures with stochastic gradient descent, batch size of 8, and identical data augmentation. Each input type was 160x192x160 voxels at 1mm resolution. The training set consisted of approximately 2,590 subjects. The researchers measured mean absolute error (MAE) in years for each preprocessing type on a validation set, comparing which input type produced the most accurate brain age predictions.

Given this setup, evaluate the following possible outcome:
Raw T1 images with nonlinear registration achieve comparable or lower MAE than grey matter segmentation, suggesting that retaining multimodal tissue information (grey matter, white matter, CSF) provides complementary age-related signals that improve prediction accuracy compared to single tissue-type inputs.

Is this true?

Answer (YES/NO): YES